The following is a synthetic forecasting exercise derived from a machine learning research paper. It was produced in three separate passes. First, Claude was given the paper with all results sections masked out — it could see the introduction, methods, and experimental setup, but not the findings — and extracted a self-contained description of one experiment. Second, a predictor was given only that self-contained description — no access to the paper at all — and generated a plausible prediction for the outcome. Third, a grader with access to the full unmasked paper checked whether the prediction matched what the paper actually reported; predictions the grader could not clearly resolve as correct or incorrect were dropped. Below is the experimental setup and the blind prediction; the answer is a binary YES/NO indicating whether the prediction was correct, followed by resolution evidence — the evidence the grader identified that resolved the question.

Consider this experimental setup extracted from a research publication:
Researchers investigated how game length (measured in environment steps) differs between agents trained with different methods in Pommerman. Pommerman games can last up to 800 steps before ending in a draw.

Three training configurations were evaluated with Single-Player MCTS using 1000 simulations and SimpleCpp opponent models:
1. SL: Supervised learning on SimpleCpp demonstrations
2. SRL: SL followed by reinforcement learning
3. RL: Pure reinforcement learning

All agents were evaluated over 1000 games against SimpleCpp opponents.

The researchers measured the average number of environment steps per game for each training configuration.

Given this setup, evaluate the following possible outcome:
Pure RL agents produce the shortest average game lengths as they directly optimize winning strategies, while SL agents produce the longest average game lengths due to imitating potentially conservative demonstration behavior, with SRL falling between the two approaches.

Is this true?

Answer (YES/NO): NO